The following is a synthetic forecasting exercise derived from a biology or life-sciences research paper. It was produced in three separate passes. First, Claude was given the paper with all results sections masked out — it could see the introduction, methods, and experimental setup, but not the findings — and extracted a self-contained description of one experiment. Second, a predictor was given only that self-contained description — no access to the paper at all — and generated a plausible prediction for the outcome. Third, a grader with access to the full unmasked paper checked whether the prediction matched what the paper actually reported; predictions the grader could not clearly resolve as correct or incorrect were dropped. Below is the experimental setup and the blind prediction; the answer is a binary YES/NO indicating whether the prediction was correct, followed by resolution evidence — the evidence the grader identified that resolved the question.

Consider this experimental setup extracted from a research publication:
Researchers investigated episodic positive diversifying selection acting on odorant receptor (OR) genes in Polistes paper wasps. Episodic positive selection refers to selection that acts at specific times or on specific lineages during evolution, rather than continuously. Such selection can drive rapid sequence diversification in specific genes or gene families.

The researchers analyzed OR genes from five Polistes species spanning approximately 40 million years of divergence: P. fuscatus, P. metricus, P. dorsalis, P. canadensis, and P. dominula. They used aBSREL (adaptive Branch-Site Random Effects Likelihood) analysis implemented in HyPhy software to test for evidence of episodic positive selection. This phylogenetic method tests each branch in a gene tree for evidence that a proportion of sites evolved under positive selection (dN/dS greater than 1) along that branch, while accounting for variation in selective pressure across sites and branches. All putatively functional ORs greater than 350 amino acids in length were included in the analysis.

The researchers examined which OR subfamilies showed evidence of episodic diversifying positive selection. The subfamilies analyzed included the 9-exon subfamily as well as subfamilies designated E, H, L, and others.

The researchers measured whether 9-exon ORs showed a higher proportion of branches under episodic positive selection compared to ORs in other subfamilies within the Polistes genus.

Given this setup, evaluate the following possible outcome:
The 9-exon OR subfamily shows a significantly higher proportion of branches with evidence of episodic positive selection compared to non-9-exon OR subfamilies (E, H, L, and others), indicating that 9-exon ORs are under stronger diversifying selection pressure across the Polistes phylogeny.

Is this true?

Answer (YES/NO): NO